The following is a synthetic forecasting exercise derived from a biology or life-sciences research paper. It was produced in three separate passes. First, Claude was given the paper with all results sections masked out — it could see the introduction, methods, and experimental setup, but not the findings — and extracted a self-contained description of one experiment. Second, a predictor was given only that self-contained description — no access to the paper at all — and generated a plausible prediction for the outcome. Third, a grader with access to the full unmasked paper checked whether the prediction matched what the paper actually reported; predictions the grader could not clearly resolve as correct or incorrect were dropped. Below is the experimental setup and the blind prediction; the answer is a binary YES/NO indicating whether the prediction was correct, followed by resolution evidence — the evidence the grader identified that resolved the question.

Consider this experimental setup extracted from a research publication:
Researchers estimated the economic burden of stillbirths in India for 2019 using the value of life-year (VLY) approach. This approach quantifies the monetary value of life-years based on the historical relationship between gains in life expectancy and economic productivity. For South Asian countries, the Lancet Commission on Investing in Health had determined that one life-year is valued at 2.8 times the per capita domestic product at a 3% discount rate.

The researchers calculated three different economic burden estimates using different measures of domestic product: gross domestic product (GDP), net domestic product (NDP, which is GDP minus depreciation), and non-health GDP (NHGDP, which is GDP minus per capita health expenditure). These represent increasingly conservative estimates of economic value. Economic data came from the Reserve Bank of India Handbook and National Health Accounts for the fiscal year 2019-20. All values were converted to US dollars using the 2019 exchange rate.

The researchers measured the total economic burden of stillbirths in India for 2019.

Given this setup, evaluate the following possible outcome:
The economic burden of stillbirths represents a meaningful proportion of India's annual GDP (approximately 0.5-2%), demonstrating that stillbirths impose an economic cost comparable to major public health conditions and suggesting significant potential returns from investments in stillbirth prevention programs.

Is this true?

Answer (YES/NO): NO